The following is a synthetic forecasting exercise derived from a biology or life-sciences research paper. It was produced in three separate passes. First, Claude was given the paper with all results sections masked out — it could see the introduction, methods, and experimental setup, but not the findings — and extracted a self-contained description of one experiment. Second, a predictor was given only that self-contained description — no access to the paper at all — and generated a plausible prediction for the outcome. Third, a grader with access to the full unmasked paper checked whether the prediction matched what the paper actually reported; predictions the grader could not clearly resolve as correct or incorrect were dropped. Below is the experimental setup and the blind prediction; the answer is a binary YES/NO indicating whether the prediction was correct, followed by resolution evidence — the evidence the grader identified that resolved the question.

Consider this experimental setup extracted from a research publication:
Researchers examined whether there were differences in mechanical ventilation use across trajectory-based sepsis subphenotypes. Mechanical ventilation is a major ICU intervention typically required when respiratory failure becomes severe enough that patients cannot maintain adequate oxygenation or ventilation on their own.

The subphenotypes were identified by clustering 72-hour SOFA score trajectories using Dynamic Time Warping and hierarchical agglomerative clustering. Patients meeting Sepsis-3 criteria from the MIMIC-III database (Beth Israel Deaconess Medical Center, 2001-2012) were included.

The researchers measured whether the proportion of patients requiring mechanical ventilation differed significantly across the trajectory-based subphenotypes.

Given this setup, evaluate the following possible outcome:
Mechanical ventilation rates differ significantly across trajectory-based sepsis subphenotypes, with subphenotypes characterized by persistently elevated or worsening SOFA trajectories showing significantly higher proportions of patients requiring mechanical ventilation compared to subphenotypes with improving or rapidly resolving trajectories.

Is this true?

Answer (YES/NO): YES